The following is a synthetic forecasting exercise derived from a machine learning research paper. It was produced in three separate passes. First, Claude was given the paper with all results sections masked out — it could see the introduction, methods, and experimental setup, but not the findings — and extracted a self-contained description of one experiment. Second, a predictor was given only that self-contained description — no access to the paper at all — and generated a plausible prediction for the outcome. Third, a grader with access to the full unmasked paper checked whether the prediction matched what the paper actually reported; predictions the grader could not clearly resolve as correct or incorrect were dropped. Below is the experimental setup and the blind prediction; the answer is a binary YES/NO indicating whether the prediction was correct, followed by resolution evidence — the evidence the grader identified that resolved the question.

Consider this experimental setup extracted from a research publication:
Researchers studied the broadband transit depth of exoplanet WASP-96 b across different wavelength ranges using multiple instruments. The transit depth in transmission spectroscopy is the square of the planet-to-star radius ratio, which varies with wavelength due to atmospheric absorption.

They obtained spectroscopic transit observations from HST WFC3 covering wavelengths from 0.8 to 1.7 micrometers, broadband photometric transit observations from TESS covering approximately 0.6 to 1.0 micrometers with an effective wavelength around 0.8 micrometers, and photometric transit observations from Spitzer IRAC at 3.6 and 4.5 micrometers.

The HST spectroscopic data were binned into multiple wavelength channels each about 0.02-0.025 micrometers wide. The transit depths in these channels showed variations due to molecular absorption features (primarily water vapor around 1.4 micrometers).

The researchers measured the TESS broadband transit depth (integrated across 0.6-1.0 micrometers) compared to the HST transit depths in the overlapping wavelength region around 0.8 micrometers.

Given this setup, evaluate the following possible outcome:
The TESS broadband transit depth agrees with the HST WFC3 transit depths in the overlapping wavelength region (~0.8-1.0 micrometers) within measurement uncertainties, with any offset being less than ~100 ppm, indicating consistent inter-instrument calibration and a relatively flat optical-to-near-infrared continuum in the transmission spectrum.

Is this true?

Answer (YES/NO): NO